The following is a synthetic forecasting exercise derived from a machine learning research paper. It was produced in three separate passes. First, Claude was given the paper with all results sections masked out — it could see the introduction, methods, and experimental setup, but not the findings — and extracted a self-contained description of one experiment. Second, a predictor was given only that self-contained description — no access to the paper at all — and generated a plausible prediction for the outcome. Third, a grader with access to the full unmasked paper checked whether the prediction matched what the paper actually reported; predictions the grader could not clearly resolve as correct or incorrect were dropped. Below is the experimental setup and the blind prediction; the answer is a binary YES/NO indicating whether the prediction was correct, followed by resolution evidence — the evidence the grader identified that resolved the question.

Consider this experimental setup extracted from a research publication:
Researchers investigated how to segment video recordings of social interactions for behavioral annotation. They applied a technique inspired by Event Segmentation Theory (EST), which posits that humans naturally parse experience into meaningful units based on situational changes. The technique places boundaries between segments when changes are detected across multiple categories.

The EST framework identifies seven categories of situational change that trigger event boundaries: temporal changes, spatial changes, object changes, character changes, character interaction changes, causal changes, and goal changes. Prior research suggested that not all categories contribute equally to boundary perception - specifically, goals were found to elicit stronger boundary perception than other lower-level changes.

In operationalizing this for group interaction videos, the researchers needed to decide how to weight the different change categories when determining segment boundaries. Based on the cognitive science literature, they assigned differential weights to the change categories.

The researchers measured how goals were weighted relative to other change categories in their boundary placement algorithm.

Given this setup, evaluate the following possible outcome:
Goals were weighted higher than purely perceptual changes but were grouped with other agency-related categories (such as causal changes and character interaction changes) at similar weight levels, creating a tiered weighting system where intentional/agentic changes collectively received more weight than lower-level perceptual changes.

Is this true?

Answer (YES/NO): NO